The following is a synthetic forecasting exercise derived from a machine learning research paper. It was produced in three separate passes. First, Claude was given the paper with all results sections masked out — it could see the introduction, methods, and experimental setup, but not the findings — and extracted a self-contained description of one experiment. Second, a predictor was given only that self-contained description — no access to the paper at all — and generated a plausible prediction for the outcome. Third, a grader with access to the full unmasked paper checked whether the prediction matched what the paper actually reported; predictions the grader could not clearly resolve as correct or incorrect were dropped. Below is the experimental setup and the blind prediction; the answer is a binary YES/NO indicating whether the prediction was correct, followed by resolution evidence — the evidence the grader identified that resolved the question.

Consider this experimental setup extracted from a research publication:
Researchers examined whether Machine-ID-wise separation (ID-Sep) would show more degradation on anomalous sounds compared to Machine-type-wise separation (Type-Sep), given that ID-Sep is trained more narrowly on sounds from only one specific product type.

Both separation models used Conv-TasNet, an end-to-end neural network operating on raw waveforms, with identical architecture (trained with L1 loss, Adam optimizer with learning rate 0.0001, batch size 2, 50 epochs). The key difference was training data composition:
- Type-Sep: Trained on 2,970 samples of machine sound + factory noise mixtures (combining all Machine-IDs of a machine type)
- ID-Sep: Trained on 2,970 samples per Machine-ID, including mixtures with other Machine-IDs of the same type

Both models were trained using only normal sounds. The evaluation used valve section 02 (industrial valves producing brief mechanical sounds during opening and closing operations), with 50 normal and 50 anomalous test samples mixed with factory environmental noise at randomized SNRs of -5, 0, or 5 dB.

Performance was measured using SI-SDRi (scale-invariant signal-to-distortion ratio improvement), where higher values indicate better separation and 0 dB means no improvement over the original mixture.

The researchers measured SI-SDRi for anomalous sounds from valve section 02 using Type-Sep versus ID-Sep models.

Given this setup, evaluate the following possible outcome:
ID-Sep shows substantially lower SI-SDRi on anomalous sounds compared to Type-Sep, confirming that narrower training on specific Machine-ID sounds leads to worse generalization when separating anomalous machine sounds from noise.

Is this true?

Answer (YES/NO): YES